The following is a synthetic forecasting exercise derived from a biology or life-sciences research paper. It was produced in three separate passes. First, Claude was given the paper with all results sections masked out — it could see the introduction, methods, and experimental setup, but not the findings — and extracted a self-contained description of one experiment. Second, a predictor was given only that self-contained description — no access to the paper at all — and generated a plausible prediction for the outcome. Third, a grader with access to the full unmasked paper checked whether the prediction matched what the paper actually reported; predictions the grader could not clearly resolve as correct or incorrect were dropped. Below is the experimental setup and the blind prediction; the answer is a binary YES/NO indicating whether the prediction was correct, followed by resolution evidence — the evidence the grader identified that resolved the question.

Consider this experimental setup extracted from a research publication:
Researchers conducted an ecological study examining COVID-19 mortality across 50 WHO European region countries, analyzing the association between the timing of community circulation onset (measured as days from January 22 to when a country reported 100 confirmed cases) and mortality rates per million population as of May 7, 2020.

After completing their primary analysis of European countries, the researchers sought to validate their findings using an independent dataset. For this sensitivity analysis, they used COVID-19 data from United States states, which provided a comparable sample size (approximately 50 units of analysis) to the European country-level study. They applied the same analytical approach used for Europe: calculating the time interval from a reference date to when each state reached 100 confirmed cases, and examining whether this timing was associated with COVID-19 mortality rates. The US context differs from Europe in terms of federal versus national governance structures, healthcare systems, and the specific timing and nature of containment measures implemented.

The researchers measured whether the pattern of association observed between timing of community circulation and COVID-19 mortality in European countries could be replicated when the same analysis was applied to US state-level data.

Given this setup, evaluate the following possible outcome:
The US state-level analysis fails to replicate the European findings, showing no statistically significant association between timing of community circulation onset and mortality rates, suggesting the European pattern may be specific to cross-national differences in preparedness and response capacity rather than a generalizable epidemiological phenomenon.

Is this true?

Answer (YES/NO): NO